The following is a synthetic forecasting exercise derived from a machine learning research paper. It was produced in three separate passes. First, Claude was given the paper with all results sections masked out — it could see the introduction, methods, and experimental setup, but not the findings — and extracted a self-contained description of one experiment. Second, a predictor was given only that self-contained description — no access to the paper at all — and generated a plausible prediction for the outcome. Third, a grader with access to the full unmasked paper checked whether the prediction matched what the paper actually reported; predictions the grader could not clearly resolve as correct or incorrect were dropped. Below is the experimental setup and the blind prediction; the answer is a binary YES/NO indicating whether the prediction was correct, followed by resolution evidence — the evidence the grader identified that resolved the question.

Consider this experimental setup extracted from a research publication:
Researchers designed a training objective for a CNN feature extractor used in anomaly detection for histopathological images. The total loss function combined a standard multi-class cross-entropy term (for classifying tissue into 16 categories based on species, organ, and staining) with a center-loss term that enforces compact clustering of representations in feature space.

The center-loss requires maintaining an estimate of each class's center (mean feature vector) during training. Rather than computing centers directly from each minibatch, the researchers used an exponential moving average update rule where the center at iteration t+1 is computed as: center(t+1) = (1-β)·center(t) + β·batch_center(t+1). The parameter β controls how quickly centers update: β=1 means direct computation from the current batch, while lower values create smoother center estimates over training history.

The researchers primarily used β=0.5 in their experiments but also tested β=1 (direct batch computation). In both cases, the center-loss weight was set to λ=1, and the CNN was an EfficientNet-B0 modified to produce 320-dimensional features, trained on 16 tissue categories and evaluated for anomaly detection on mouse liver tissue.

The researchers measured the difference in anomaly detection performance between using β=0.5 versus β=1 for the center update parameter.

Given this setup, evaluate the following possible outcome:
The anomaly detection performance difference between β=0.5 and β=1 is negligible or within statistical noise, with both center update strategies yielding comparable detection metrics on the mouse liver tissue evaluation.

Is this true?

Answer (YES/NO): YES